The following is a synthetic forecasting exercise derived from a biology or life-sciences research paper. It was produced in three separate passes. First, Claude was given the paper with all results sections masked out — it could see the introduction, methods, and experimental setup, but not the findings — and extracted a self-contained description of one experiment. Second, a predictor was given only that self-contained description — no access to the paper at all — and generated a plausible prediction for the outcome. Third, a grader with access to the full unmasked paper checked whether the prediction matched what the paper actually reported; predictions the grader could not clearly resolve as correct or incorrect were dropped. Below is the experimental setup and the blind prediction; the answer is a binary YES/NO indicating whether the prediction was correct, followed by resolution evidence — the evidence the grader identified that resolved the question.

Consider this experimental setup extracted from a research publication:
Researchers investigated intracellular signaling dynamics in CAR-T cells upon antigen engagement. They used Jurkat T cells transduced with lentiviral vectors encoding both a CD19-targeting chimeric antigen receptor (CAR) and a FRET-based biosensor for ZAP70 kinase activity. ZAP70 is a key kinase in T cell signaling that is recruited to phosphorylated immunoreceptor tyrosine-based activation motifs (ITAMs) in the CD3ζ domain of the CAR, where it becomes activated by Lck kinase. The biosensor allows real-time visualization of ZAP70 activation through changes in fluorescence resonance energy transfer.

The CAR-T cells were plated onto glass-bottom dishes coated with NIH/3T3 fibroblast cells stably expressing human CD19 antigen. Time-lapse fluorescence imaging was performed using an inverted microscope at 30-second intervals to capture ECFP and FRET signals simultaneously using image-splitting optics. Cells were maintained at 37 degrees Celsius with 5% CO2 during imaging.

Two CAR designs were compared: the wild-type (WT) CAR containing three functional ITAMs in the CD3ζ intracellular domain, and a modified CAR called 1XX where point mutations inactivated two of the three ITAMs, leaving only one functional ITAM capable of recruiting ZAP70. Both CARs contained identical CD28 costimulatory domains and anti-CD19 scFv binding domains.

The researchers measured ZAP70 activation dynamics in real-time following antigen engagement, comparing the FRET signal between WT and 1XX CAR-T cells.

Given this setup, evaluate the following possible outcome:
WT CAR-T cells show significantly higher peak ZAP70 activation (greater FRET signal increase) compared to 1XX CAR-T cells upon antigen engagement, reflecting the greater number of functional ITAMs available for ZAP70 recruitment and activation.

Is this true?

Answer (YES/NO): NO